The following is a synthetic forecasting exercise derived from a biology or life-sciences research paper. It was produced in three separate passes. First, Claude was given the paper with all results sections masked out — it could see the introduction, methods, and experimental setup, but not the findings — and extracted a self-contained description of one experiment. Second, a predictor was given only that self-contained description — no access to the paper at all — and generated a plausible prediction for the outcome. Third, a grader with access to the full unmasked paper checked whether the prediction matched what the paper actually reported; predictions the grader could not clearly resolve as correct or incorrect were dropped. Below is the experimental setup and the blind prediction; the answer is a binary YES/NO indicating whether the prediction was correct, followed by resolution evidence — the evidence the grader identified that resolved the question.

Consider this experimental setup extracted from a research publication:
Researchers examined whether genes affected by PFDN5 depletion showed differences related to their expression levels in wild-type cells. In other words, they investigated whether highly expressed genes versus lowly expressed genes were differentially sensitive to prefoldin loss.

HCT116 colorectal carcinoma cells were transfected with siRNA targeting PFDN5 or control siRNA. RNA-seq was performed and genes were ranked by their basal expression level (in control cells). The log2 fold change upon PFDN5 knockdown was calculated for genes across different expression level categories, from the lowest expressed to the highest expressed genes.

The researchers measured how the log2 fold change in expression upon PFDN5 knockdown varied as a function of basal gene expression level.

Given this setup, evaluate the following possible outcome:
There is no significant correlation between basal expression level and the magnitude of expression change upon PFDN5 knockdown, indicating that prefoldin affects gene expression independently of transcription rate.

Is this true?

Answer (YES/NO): NO